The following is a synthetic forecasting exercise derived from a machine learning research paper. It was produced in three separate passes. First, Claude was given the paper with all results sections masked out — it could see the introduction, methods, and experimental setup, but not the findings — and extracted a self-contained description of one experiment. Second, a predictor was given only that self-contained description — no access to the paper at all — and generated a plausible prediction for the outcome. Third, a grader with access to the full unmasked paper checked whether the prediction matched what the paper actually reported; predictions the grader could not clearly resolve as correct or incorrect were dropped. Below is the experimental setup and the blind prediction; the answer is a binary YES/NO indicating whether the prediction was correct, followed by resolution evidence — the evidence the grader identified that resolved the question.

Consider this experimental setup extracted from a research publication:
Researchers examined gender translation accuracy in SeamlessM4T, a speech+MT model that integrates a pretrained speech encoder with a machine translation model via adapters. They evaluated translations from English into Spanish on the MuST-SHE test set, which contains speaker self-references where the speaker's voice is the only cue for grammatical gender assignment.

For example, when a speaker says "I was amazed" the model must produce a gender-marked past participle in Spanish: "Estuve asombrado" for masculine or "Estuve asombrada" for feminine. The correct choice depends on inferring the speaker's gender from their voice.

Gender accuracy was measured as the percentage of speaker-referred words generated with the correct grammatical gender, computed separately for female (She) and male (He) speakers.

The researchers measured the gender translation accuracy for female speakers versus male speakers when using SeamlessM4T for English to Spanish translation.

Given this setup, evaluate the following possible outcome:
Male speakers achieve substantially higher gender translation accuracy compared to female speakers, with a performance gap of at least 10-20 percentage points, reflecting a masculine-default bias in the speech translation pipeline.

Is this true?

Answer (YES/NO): YES